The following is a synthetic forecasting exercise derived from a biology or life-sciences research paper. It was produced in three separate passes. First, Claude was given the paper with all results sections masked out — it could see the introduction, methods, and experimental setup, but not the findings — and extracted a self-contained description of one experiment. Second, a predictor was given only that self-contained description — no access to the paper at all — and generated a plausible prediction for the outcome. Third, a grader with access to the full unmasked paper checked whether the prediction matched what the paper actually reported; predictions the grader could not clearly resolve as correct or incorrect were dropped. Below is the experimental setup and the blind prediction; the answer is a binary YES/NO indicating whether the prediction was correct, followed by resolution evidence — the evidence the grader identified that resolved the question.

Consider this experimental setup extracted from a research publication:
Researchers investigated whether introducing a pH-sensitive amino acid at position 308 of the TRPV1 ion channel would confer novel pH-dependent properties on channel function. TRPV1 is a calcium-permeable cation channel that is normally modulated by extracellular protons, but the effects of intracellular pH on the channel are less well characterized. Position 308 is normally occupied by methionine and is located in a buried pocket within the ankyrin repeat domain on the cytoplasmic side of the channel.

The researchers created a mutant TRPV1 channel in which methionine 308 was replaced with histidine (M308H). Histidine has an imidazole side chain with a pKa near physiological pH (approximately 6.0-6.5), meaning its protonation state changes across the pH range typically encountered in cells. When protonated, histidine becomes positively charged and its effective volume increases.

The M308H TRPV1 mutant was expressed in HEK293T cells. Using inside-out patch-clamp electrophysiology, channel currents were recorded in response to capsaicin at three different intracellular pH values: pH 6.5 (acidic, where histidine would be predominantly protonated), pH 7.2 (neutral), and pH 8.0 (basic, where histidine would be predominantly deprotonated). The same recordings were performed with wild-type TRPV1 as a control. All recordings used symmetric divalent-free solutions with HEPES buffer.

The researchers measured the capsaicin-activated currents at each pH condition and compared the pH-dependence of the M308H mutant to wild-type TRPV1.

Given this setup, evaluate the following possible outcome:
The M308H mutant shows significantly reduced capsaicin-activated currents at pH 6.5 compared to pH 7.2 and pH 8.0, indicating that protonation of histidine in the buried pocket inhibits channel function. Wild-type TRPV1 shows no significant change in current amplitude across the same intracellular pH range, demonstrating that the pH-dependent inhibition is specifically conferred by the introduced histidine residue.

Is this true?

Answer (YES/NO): NO